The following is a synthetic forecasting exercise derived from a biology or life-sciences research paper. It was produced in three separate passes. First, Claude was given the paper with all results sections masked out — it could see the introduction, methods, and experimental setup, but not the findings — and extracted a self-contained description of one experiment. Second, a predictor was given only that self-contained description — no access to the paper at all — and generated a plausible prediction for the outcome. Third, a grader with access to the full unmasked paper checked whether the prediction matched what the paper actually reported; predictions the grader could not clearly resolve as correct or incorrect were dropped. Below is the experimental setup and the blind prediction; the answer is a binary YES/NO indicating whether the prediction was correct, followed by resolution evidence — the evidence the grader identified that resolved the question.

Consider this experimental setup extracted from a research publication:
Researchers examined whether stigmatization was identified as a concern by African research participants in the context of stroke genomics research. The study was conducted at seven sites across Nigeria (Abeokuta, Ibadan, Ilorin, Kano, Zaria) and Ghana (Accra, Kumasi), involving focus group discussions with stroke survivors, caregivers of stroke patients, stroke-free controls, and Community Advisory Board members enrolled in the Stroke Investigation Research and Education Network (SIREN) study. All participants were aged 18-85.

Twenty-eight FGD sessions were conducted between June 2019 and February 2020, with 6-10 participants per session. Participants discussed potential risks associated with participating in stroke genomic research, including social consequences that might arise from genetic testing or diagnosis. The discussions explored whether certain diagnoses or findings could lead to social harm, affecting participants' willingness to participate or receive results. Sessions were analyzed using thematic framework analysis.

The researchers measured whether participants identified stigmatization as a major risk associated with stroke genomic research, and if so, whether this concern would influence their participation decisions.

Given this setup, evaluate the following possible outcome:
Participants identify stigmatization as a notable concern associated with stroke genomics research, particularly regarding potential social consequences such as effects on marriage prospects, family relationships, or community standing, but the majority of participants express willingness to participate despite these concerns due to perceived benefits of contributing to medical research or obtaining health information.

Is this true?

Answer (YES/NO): NO